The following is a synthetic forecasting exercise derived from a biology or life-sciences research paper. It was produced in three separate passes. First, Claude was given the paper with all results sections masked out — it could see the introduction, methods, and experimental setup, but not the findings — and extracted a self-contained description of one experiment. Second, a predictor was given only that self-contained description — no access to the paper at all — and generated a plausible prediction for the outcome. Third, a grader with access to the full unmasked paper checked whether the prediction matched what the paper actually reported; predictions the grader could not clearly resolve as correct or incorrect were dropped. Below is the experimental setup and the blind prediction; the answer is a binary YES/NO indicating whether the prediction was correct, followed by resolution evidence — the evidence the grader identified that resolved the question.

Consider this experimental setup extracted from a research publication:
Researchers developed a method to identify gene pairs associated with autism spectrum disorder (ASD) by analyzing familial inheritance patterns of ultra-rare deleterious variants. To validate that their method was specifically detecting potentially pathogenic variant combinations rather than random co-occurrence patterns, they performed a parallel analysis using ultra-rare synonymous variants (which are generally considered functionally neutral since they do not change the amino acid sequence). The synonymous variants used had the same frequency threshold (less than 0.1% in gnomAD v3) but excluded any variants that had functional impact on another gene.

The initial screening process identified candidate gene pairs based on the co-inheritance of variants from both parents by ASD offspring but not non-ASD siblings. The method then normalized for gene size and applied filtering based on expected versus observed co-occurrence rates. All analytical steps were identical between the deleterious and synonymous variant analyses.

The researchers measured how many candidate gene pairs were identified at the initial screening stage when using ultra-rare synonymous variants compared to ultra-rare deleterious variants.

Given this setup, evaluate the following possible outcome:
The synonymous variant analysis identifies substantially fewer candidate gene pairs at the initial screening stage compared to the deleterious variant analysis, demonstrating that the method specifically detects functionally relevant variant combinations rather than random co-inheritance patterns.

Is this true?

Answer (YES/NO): YES